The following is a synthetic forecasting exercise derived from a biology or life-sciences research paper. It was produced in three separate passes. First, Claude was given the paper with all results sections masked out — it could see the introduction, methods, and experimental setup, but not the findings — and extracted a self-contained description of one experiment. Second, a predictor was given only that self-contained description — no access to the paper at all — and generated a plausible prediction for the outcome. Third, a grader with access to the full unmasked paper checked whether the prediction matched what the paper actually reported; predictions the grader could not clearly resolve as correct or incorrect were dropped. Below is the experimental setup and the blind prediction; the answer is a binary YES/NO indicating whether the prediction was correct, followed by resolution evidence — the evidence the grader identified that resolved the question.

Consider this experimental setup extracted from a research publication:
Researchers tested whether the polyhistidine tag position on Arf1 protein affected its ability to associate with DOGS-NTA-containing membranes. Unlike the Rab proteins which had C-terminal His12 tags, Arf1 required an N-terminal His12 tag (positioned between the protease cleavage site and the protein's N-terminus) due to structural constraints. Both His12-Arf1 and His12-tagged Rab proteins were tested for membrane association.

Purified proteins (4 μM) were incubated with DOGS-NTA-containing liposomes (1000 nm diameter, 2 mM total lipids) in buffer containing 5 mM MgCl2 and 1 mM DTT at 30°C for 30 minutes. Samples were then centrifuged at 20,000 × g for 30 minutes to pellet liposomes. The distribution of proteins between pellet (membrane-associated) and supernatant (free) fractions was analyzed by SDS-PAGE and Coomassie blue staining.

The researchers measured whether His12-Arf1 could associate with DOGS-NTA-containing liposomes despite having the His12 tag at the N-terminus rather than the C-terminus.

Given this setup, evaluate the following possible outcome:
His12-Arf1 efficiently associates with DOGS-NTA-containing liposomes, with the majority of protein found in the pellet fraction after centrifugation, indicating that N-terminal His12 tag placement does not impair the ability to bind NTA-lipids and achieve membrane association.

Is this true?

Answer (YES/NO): YES